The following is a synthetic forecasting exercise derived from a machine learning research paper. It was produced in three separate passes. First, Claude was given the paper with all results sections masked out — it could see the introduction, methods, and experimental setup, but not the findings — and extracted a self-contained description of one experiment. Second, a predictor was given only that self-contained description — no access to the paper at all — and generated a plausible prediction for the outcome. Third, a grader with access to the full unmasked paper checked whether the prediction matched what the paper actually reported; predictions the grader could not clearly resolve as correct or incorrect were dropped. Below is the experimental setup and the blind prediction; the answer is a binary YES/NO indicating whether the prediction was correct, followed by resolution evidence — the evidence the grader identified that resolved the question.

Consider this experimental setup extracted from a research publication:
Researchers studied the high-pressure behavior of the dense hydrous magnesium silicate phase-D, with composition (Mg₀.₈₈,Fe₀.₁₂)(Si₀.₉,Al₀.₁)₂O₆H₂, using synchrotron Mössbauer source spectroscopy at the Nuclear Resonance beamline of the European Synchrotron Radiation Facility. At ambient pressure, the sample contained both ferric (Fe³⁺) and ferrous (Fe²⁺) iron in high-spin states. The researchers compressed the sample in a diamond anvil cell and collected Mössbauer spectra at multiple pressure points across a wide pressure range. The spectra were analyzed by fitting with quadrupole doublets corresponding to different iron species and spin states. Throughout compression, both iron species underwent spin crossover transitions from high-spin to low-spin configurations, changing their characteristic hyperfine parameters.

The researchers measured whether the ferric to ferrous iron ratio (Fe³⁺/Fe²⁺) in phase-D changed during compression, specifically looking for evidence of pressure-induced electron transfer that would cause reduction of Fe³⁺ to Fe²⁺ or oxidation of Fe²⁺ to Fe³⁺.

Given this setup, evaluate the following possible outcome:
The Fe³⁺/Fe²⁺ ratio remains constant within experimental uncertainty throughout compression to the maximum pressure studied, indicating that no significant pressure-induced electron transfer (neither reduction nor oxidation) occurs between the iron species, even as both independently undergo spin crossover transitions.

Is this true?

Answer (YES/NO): YES